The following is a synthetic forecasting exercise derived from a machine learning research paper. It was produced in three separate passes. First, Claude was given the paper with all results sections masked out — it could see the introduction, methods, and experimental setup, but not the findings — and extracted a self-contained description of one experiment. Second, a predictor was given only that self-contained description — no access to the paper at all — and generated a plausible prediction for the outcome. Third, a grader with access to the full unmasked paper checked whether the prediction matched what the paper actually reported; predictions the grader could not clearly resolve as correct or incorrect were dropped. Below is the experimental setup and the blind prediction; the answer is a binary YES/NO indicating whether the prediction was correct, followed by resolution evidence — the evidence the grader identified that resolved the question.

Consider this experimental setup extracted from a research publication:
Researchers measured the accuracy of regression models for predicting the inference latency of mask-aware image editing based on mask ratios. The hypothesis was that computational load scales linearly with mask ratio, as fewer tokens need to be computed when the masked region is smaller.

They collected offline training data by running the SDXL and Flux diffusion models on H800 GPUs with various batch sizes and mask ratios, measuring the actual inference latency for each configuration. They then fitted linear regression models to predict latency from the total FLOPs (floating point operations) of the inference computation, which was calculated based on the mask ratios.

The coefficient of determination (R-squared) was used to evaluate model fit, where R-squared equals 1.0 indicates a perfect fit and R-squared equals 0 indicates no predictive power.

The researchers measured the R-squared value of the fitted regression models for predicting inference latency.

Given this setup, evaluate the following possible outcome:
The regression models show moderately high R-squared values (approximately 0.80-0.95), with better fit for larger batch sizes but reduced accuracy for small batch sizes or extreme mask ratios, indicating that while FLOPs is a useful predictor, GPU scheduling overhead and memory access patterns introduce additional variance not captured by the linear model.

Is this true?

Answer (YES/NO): NO